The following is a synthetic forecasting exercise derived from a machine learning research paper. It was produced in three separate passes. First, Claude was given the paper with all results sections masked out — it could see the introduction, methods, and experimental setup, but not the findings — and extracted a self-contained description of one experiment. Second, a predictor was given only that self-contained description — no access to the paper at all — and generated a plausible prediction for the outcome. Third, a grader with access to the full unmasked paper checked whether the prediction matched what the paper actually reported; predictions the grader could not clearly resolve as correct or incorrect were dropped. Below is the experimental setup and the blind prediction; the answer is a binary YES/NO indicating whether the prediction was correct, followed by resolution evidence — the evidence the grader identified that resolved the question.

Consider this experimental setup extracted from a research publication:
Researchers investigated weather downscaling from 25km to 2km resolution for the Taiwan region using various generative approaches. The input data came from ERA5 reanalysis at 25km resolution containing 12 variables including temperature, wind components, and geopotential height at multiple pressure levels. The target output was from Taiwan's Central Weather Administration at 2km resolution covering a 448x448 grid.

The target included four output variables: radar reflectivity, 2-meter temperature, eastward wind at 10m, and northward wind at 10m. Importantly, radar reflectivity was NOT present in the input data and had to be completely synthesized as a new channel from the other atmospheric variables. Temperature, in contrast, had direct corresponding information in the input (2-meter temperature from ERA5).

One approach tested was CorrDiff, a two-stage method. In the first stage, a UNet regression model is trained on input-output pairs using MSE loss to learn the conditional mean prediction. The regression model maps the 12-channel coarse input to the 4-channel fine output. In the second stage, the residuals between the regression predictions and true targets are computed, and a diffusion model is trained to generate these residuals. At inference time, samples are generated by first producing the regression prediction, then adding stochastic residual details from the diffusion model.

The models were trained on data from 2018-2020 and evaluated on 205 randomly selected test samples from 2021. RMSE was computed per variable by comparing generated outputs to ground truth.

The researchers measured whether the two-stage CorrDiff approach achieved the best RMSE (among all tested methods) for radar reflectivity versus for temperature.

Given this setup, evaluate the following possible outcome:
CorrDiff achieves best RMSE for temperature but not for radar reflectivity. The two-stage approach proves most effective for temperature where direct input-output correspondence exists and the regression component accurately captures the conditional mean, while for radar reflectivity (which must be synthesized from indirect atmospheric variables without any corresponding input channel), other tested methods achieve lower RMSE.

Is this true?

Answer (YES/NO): YES